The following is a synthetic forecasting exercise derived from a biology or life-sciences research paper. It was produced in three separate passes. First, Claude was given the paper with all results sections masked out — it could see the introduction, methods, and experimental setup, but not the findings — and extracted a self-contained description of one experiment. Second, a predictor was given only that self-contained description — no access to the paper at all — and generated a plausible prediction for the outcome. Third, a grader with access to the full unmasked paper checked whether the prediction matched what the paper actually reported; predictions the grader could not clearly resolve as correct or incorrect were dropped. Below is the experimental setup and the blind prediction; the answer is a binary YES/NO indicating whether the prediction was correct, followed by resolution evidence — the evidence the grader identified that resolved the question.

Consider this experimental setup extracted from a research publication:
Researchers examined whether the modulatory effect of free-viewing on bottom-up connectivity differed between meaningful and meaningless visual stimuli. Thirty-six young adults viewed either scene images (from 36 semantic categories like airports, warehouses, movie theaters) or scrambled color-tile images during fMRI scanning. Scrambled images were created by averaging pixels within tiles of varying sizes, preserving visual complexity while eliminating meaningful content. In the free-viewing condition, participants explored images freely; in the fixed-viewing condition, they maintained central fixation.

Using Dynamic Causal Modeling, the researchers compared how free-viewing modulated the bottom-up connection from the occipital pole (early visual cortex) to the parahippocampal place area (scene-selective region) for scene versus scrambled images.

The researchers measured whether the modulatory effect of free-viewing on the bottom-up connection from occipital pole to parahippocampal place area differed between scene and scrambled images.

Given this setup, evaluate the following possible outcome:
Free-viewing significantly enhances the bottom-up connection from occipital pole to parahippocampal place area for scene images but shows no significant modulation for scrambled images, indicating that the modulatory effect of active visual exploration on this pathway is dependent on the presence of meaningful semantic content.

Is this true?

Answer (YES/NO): NO